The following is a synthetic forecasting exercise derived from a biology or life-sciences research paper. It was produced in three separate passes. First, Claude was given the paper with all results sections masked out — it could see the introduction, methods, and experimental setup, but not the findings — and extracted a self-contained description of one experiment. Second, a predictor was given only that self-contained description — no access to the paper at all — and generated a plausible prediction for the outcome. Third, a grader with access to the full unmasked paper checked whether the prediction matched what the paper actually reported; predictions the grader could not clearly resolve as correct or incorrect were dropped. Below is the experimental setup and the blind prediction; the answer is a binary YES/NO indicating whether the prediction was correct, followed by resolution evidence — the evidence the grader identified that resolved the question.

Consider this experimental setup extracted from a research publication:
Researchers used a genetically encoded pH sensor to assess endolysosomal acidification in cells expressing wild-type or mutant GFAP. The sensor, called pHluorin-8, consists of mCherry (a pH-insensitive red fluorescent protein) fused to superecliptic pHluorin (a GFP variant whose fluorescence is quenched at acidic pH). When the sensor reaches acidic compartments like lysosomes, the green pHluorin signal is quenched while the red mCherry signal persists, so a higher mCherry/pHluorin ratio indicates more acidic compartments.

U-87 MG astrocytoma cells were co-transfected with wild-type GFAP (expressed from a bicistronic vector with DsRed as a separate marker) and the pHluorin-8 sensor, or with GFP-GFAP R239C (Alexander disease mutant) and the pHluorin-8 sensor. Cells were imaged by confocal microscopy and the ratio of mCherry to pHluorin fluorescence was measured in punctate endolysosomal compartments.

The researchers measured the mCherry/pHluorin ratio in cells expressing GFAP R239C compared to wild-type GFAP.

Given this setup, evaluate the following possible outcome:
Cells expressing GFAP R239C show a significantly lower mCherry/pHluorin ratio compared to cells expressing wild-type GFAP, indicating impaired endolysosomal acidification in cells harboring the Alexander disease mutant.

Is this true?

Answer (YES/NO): YES